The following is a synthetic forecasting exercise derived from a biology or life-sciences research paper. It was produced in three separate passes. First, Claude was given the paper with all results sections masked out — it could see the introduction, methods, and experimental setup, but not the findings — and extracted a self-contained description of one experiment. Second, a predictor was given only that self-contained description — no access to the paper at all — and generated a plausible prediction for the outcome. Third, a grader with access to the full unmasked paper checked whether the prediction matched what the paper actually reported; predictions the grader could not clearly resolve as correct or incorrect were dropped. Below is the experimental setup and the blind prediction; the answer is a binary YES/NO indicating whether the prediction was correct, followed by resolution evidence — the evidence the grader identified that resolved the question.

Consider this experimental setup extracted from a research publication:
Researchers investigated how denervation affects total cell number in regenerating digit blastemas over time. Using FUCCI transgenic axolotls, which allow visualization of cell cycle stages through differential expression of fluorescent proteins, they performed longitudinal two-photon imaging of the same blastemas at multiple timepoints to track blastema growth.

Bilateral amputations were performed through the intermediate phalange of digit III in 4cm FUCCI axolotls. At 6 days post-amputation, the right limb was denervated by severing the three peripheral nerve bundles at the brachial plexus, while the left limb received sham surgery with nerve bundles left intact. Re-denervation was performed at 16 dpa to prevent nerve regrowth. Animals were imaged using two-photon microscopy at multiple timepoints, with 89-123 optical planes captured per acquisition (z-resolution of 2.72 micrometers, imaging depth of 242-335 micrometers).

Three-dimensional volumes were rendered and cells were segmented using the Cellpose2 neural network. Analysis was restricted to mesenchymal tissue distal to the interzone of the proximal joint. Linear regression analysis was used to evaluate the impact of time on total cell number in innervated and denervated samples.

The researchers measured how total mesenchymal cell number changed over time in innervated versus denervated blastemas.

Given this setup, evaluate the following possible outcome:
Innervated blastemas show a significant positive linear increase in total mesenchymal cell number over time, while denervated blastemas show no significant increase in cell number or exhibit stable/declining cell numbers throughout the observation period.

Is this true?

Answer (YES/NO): NO